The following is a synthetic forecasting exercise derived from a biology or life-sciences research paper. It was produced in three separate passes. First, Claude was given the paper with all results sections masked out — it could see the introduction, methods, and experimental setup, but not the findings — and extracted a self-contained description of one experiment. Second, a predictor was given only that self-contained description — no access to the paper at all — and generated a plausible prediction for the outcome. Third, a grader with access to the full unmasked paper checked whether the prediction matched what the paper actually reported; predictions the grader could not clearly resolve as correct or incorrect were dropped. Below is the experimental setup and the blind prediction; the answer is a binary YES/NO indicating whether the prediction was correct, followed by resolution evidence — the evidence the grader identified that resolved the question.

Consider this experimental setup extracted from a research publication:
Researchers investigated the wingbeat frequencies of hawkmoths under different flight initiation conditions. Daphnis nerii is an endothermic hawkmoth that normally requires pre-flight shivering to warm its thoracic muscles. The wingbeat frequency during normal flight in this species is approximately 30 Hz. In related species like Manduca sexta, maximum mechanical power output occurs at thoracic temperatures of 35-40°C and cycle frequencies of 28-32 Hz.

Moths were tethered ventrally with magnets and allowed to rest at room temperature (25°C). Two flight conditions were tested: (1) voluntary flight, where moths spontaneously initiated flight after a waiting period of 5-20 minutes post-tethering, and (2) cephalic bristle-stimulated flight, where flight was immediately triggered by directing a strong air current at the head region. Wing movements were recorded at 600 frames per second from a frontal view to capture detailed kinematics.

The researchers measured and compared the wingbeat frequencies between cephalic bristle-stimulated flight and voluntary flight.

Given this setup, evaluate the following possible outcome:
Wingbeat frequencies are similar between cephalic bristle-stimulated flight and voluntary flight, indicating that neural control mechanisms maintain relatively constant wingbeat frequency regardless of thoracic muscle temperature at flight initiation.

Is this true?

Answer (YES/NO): NO